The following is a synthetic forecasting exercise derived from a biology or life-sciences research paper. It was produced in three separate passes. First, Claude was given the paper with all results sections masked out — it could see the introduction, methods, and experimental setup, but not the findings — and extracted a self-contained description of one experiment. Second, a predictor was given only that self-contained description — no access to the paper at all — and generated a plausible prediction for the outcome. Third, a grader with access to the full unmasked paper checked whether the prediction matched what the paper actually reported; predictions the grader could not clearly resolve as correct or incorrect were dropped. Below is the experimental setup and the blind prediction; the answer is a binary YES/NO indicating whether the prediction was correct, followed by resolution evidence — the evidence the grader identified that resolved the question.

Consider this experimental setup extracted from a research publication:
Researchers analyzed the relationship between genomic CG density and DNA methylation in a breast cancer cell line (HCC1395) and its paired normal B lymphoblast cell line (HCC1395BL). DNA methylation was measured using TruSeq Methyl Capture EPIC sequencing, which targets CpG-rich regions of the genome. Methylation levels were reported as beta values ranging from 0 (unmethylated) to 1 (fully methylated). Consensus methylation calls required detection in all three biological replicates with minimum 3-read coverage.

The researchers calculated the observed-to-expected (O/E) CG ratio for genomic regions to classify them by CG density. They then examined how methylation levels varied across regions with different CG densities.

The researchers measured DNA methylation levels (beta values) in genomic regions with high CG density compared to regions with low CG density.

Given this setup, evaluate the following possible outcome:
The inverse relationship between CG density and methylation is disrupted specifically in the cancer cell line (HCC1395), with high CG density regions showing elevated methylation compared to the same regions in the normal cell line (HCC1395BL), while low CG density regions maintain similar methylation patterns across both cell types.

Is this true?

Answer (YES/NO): NO